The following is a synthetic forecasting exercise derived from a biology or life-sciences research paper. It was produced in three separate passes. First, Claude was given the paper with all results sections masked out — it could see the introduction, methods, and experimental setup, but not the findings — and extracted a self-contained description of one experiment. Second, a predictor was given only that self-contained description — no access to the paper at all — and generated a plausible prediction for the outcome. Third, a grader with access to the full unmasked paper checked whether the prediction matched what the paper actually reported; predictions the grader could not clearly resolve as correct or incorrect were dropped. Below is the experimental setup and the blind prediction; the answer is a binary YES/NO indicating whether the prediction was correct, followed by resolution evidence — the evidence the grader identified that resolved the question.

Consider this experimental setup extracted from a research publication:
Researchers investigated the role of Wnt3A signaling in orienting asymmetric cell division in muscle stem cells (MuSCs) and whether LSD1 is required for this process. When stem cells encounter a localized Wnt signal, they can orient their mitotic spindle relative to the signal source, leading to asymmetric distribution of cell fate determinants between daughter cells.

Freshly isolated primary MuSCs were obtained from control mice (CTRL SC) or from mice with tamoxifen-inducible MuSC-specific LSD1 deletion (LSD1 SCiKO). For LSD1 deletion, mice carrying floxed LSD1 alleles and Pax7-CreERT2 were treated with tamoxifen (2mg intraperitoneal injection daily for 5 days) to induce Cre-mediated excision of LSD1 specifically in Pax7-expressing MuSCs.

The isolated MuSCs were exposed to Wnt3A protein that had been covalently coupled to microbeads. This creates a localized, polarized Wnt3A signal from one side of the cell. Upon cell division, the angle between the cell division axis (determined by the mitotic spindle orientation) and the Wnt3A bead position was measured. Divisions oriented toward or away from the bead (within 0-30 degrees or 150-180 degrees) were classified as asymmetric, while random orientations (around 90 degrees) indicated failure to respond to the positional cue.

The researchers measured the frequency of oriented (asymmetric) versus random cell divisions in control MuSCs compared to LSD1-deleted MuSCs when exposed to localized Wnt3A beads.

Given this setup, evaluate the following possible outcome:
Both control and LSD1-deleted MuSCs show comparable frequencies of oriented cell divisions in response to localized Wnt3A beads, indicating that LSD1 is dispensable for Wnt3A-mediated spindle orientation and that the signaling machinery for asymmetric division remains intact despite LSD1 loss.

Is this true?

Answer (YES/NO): NO